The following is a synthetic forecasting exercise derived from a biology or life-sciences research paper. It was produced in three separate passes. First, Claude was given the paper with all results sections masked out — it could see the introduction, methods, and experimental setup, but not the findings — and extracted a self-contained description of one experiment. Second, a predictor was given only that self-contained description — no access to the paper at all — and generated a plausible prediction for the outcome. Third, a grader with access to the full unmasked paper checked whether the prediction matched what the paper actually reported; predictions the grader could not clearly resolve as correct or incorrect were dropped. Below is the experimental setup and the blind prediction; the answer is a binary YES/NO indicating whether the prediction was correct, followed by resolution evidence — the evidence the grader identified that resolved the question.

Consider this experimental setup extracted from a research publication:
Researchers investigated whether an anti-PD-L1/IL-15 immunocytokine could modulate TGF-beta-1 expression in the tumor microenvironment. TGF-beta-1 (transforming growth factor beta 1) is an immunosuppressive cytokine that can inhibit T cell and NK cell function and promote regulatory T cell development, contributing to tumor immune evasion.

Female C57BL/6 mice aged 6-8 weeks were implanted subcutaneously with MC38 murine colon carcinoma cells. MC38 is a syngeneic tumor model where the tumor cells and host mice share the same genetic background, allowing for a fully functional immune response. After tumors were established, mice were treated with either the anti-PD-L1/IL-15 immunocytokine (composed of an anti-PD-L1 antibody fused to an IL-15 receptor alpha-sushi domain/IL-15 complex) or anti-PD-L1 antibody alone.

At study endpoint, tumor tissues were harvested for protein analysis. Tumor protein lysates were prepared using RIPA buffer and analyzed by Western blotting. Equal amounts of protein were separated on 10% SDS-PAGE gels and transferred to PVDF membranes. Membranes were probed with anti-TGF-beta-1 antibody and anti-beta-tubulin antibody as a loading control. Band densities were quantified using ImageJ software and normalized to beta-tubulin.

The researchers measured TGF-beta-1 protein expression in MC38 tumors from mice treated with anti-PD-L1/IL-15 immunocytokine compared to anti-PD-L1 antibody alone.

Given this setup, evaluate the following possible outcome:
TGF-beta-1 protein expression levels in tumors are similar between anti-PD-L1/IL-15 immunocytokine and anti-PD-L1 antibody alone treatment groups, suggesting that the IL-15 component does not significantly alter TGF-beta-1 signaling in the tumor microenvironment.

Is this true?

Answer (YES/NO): NO